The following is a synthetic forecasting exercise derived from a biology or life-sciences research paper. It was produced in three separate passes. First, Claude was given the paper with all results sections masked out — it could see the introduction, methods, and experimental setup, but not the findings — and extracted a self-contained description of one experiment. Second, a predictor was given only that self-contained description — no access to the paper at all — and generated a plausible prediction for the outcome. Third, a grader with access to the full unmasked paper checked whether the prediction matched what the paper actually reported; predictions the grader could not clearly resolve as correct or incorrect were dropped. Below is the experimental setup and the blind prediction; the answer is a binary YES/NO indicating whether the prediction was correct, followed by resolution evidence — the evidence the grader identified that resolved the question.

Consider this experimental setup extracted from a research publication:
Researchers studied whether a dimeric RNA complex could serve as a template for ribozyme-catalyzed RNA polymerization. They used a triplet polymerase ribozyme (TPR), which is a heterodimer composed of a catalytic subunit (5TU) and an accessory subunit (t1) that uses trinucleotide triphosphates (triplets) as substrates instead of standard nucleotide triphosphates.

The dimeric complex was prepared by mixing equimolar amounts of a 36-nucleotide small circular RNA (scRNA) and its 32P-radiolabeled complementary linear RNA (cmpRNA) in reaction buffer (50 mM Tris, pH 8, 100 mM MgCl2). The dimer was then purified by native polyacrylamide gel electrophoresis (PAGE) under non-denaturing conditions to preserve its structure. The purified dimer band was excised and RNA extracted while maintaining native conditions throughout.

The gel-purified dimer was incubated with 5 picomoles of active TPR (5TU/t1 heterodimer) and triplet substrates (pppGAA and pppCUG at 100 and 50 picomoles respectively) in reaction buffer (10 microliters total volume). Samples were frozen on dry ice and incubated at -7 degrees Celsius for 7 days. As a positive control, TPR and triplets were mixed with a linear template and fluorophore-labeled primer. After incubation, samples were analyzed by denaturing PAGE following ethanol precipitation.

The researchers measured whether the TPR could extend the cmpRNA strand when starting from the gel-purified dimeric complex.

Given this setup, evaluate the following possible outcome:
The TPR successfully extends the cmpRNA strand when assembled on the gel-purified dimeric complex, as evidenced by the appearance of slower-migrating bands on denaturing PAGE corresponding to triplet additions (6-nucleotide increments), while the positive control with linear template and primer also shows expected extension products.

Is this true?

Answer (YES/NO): NO